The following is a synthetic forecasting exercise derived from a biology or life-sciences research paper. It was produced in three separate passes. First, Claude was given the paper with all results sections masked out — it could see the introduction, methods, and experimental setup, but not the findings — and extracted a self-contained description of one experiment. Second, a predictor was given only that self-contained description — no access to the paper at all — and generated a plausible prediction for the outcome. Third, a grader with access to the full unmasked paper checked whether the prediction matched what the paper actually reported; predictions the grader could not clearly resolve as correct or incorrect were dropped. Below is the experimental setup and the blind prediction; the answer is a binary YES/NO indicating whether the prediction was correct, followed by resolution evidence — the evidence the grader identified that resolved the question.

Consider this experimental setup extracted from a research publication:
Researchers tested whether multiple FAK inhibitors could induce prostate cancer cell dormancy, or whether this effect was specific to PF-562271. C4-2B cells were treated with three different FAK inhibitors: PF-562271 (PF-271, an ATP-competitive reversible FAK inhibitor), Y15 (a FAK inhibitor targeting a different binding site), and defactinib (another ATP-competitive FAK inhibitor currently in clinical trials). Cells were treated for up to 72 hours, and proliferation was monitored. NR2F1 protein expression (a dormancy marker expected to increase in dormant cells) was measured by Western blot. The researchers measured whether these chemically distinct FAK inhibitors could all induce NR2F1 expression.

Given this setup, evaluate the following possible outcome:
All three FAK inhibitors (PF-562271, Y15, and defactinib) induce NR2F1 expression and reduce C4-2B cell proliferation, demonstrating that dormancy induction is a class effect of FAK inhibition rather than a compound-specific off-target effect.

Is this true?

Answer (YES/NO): YES